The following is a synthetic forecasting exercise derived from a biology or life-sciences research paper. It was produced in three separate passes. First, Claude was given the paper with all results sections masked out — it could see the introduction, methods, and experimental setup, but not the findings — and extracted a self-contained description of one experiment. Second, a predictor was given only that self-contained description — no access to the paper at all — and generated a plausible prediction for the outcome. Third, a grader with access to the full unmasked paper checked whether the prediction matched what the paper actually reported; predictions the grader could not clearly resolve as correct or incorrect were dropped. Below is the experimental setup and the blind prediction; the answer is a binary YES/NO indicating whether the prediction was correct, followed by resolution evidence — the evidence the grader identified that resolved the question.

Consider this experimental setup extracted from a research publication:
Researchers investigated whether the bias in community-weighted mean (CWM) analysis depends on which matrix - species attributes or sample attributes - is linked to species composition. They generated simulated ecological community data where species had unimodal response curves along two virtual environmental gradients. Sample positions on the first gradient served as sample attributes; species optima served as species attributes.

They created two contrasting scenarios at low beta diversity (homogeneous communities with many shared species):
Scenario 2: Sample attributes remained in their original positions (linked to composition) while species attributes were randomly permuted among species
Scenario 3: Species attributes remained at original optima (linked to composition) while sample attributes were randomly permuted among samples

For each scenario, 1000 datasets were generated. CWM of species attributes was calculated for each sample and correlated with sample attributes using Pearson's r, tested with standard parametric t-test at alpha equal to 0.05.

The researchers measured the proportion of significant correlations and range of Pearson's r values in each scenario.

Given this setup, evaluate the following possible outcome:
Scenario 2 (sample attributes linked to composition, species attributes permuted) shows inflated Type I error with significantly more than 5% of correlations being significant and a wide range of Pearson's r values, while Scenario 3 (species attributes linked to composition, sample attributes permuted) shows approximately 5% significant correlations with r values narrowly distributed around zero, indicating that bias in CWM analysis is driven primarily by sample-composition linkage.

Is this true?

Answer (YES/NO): YES